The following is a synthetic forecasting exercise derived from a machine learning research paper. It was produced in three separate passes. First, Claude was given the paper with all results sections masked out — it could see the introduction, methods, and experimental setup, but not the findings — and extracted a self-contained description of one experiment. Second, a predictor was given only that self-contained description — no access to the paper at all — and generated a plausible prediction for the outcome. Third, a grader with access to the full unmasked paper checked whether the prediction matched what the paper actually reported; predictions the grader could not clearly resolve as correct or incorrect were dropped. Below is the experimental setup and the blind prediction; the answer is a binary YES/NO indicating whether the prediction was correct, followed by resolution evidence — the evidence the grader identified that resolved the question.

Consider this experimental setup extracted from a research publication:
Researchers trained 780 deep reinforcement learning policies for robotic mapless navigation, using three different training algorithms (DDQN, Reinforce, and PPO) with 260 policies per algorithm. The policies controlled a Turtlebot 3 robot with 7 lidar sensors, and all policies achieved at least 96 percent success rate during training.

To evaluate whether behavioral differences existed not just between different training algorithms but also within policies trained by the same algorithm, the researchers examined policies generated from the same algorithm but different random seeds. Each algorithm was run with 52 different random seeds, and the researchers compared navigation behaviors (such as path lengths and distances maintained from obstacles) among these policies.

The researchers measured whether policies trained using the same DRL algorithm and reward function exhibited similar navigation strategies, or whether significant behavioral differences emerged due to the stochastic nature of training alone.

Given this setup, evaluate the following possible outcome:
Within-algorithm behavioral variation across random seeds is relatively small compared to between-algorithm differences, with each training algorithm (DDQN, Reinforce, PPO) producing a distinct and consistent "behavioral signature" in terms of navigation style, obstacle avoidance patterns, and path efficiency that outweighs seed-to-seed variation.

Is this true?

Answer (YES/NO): NO